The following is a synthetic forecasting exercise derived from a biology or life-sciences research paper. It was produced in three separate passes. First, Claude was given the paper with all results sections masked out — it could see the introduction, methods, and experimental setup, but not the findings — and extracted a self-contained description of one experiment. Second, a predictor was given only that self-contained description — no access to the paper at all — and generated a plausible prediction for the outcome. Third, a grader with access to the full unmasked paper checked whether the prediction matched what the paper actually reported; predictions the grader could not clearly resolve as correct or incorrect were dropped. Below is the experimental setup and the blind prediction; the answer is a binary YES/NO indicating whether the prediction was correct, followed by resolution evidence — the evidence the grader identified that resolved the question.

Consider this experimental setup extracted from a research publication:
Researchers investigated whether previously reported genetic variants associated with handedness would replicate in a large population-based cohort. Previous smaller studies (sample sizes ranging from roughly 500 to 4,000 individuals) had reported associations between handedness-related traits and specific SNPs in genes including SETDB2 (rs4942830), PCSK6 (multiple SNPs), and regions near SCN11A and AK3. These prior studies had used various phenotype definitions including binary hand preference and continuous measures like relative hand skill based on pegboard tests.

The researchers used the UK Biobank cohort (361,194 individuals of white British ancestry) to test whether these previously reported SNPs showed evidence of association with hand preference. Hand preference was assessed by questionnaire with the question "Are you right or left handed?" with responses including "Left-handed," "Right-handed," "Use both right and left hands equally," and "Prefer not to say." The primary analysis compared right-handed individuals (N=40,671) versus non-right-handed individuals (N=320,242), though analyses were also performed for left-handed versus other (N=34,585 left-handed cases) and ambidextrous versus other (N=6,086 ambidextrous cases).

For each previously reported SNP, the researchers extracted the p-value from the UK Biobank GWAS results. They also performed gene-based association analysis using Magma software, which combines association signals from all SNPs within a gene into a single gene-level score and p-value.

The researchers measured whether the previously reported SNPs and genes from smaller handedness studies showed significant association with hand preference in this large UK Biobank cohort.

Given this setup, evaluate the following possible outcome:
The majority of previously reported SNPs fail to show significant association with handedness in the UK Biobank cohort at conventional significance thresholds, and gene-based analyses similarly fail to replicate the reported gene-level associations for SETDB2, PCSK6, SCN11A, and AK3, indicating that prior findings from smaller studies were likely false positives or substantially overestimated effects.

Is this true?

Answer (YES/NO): YES